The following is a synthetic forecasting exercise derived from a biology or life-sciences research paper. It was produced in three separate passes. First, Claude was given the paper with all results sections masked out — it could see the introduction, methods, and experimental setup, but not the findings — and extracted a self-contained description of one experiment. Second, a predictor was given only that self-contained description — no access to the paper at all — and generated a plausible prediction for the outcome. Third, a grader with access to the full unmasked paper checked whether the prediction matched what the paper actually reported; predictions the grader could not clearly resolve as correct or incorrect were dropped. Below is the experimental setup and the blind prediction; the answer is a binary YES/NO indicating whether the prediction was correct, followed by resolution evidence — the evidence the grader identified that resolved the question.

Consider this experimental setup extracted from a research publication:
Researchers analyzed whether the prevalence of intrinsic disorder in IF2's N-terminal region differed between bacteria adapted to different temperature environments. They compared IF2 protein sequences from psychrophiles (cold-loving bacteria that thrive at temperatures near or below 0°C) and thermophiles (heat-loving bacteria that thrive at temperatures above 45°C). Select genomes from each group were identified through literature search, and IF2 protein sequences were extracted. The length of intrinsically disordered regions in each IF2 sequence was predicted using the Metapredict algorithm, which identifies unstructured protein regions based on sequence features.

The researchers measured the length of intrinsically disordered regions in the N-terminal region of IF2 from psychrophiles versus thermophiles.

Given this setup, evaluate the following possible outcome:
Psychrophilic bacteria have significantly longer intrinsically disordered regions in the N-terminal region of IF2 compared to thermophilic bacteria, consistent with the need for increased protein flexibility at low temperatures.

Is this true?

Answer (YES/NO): YES